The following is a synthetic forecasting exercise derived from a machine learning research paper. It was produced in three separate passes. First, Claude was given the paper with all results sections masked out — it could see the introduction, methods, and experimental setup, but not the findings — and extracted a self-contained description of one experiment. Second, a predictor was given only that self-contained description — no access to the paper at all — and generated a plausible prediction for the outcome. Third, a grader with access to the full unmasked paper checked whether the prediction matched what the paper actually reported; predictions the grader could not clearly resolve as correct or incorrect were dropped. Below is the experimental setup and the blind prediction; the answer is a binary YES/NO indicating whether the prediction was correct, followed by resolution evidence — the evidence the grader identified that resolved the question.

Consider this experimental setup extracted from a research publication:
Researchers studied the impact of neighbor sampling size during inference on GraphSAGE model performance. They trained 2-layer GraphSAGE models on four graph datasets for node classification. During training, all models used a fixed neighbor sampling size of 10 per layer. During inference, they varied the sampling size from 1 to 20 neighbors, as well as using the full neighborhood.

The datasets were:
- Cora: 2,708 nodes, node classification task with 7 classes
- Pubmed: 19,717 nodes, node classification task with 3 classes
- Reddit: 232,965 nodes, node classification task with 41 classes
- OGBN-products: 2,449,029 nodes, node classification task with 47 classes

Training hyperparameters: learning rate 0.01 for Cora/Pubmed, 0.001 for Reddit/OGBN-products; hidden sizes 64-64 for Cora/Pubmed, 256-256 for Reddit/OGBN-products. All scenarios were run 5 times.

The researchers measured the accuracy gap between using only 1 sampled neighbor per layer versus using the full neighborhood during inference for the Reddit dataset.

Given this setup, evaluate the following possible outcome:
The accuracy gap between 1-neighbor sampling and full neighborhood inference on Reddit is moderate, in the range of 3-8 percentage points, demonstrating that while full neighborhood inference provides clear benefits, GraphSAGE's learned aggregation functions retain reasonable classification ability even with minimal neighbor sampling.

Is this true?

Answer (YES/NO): NO